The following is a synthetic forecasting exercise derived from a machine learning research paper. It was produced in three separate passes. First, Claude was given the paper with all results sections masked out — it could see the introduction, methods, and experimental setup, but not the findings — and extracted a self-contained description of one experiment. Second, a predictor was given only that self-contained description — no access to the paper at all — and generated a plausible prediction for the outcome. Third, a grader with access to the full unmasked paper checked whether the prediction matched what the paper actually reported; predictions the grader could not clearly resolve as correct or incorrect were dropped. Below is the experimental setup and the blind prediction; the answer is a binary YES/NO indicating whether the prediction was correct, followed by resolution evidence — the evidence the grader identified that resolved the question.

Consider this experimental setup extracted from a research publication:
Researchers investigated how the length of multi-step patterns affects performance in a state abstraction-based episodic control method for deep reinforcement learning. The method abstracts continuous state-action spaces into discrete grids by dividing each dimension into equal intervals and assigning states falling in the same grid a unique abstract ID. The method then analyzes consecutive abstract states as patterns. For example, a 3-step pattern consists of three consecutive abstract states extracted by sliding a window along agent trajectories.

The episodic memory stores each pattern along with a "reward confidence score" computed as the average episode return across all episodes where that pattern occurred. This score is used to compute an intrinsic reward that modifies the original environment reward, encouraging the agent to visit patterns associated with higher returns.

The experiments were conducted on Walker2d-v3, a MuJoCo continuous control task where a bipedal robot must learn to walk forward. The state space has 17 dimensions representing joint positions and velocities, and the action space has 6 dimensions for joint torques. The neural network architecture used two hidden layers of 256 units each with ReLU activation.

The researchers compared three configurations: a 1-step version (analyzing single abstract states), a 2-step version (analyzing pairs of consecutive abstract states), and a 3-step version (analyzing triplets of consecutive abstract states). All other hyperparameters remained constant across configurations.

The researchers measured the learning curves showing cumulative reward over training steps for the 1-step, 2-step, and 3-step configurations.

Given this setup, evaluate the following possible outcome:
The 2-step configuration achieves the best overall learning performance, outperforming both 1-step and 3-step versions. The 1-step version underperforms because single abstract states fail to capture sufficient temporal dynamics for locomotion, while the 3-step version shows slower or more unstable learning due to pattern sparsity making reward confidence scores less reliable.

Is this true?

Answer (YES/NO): NO